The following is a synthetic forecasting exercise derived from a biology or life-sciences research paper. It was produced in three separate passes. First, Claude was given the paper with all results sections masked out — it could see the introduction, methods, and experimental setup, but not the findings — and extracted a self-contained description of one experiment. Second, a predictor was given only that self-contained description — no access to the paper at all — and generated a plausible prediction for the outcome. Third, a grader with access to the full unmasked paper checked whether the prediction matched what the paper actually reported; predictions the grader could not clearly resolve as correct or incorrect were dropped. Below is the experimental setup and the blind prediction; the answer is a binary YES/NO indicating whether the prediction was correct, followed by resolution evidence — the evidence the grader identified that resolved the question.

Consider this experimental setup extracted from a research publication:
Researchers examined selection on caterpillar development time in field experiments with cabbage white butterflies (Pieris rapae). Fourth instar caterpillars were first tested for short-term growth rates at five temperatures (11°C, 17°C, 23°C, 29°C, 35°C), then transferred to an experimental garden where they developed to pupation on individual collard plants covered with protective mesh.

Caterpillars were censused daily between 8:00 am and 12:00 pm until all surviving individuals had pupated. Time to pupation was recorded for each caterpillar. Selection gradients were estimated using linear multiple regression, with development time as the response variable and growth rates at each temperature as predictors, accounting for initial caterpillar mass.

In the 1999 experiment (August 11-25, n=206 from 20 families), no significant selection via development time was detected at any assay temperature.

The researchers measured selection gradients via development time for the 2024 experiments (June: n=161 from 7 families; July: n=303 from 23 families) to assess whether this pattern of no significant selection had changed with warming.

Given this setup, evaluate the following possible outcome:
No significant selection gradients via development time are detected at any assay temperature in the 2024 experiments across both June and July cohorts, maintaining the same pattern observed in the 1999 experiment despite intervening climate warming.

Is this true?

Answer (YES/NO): NO